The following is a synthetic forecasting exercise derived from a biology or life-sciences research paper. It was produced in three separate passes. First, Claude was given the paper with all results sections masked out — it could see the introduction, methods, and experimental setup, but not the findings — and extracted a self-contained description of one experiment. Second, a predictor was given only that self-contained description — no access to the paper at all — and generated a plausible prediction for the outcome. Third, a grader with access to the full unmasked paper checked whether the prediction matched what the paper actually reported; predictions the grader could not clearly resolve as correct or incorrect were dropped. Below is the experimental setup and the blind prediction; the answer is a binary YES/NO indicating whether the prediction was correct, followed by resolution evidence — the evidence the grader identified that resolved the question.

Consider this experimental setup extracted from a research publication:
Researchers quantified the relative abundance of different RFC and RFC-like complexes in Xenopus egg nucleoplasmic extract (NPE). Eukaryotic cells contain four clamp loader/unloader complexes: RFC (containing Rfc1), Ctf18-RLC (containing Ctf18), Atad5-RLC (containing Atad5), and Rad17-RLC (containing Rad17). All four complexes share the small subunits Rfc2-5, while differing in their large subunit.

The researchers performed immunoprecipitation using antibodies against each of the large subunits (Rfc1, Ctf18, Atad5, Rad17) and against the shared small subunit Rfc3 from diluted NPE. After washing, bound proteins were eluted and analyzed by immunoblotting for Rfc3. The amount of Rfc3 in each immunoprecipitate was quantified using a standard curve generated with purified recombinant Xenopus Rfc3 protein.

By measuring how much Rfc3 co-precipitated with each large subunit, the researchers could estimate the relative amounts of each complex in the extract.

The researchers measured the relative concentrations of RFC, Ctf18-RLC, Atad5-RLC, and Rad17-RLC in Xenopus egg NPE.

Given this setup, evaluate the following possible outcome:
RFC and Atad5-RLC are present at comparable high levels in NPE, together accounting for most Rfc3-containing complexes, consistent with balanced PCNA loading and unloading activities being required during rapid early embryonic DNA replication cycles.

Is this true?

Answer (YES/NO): NO